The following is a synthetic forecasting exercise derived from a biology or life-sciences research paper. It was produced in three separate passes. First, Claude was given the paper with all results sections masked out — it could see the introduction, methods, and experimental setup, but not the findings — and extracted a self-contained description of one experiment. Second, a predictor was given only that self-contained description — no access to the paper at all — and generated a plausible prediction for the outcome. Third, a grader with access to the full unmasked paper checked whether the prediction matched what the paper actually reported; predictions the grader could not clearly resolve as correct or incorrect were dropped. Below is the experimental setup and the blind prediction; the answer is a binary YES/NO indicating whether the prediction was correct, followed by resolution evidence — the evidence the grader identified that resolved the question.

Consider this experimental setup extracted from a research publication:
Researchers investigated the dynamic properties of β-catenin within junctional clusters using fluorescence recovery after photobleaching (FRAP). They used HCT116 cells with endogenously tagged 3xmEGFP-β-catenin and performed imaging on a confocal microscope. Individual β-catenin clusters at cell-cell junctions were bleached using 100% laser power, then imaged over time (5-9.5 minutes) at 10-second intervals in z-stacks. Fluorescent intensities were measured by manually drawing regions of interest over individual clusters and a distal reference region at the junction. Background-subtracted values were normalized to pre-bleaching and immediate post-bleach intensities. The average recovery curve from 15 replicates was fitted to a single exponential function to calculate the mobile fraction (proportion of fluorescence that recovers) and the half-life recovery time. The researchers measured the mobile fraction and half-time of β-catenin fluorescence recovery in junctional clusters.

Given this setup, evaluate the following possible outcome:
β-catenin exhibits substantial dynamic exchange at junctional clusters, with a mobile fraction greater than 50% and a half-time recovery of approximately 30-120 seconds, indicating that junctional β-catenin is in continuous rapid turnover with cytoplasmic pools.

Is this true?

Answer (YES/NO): NO